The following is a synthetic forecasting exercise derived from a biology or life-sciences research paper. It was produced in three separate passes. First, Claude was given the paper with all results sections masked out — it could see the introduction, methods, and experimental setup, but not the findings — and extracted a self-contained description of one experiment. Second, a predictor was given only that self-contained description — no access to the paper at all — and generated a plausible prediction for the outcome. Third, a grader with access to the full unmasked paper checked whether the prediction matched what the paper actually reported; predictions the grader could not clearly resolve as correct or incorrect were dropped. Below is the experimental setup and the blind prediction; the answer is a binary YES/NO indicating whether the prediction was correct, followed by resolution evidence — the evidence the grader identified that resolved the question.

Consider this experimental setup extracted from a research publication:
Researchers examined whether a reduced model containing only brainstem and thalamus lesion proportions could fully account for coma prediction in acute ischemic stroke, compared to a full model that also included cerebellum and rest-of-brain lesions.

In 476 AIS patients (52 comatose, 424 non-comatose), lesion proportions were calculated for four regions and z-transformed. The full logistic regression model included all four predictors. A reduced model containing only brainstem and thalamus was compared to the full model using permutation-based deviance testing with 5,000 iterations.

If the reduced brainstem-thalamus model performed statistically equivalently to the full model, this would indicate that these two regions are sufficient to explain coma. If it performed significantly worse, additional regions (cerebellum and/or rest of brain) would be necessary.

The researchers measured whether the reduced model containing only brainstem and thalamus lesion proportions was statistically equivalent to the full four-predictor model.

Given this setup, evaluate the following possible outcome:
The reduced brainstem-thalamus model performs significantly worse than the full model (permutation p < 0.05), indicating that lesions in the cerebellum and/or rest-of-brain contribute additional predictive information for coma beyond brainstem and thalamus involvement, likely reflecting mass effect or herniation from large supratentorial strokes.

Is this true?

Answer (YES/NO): NO